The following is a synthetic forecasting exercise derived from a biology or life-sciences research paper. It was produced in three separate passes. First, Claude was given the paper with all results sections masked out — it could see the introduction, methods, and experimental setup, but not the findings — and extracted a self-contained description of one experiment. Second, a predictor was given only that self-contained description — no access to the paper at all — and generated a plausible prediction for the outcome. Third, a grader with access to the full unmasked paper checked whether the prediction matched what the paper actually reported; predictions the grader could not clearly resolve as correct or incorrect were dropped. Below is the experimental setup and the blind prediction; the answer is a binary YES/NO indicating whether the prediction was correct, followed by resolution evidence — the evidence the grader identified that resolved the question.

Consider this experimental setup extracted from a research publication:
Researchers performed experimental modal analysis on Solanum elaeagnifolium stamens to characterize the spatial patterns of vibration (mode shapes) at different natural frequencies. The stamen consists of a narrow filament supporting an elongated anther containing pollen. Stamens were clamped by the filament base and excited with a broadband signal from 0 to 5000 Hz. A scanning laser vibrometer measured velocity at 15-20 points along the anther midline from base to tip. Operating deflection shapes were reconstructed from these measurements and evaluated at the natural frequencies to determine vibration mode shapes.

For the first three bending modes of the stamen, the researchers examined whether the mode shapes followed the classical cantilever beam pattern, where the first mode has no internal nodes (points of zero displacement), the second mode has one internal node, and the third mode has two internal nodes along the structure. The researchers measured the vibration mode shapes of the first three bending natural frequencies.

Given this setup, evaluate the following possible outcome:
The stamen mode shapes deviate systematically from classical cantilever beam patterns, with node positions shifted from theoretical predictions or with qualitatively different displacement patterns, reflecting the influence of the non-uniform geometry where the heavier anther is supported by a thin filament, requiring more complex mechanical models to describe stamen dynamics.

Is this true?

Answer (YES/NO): NO